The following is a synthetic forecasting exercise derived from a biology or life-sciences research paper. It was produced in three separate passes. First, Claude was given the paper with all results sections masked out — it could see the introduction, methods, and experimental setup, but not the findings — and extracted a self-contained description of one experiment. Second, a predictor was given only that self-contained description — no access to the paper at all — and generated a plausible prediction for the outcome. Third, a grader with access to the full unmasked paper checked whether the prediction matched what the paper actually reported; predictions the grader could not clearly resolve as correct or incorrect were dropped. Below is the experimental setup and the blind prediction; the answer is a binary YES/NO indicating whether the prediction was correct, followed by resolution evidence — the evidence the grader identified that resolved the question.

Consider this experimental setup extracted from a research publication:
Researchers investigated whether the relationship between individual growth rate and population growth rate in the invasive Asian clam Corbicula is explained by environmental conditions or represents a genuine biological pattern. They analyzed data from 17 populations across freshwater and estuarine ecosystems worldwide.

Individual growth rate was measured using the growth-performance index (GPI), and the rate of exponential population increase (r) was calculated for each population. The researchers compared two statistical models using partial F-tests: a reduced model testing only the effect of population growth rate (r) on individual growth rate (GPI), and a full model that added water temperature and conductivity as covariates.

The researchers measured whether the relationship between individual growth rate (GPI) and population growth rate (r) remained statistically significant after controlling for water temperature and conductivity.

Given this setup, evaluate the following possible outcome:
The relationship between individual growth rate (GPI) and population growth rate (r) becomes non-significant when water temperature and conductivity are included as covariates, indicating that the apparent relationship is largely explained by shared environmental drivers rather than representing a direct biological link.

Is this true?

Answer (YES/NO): NO